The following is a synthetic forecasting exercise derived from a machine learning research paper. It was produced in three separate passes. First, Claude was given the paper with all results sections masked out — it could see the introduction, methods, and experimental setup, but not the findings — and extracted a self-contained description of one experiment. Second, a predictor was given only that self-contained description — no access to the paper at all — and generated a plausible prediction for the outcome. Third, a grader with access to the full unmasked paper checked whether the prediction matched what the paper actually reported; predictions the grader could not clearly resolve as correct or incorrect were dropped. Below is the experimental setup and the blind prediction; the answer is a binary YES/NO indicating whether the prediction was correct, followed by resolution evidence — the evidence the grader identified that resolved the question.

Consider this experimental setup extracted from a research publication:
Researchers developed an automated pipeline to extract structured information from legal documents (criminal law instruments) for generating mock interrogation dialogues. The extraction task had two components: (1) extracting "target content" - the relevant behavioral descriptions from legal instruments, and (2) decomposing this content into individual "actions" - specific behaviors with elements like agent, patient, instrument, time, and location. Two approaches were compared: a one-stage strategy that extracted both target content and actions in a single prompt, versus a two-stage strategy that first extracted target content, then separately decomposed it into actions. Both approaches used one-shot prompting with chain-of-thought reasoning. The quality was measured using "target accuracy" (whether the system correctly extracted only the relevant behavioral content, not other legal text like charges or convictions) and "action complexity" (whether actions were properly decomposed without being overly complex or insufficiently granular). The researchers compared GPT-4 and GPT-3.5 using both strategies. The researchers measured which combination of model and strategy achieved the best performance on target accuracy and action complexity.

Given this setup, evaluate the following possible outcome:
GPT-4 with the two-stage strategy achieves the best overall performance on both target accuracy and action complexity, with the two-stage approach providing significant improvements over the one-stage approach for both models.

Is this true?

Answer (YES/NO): YES